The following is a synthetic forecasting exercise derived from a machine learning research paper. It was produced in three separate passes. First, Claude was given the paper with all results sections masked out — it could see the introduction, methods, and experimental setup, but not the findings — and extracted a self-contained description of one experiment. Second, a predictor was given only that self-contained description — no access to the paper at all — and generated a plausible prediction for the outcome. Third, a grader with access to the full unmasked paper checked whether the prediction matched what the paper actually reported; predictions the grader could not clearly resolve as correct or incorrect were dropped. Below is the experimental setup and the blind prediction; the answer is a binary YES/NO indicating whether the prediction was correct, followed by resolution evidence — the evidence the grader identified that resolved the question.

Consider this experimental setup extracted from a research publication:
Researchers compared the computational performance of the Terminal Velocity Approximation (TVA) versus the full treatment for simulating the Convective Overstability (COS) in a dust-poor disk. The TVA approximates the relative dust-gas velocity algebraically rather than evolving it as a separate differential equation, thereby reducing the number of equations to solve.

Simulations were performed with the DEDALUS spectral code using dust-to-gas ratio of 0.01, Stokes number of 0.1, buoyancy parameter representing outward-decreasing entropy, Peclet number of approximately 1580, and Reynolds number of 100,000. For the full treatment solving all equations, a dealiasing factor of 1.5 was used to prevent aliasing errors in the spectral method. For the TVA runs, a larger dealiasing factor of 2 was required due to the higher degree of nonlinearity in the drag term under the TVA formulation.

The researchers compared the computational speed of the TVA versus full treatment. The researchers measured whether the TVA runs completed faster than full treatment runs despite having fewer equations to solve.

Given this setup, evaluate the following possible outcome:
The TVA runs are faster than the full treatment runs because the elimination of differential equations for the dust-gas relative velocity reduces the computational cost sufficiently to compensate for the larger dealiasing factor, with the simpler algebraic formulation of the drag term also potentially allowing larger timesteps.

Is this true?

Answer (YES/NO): NO